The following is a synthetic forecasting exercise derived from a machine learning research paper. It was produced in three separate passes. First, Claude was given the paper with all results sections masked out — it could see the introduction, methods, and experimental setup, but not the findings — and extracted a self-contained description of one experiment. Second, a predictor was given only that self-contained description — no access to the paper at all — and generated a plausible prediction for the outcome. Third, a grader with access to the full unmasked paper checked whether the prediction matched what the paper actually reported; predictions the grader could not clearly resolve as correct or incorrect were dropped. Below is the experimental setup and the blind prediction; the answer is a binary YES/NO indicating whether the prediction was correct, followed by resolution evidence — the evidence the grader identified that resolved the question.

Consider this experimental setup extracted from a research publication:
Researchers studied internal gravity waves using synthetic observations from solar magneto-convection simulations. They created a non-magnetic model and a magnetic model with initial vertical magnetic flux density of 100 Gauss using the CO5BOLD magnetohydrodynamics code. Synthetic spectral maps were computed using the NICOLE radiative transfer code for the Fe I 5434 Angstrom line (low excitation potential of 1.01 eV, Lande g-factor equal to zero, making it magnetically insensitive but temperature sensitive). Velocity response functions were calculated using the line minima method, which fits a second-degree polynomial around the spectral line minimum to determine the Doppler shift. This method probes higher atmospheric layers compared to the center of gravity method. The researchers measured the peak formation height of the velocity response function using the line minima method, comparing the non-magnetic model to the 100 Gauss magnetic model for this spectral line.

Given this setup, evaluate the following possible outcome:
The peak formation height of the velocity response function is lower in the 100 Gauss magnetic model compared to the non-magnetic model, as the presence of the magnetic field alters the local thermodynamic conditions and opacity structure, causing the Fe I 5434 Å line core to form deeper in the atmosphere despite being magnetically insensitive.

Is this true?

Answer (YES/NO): YES